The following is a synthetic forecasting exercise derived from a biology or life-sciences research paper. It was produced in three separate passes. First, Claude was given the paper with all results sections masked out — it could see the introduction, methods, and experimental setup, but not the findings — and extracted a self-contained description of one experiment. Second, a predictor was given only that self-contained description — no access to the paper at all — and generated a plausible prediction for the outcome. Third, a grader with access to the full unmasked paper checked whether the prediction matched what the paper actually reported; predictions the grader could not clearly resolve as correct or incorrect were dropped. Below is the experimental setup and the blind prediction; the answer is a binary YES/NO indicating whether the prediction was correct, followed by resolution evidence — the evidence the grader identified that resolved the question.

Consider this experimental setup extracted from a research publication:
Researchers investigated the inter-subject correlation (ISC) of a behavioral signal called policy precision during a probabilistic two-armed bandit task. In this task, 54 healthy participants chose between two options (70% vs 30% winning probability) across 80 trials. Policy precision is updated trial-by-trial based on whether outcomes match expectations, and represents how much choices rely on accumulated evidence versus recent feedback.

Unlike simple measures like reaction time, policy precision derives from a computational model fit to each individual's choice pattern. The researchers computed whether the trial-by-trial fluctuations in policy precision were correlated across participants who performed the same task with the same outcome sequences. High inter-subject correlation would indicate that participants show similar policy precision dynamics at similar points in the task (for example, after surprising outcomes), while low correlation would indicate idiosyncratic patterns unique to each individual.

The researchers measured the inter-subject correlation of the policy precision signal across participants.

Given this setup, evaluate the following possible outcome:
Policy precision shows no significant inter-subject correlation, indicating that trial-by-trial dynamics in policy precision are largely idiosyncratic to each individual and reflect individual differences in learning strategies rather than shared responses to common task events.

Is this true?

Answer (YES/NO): NO